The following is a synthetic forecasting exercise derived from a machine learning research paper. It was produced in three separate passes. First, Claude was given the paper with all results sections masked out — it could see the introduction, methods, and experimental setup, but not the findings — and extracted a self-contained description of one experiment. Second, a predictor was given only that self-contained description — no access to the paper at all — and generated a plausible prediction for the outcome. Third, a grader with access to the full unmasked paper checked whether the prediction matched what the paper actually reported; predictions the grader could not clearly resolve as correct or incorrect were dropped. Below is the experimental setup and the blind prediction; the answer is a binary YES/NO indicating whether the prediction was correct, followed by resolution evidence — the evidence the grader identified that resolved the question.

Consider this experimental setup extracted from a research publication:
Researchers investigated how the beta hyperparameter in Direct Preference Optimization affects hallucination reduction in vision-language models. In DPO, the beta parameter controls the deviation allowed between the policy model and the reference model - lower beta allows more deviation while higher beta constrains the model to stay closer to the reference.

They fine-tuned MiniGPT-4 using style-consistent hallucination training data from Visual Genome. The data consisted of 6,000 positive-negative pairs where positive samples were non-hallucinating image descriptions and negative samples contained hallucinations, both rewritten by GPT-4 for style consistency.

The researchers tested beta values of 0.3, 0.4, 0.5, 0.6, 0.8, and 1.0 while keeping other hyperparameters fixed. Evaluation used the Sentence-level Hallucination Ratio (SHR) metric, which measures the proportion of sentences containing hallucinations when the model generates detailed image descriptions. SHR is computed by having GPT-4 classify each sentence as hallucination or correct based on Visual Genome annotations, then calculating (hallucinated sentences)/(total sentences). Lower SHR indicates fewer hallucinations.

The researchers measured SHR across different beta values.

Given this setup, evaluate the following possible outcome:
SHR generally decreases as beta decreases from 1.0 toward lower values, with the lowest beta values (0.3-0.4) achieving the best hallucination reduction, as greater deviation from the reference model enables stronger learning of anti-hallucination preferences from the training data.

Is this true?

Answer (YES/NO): NO